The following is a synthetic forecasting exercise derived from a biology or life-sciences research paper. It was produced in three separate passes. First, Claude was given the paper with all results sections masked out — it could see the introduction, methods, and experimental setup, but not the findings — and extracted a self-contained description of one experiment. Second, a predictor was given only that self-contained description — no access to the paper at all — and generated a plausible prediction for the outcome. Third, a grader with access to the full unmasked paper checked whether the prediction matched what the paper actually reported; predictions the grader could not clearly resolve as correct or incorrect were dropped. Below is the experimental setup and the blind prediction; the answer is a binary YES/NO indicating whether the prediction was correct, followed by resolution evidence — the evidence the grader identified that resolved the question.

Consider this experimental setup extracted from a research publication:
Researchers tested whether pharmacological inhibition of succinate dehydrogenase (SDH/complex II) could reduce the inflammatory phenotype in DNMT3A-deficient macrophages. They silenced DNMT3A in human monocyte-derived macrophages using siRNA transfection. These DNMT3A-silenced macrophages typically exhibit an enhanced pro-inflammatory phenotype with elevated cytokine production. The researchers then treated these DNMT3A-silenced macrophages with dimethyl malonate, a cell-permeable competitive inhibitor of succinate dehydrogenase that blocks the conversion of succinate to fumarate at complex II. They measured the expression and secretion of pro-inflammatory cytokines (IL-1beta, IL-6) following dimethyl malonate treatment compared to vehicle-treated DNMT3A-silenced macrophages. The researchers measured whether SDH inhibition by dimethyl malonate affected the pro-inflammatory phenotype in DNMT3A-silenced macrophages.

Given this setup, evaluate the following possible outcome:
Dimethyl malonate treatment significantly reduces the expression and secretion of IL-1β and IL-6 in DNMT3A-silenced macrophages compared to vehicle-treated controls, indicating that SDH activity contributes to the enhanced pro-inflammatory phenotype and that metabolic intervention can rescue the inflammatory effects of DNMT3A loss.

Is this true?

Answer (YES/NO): YES